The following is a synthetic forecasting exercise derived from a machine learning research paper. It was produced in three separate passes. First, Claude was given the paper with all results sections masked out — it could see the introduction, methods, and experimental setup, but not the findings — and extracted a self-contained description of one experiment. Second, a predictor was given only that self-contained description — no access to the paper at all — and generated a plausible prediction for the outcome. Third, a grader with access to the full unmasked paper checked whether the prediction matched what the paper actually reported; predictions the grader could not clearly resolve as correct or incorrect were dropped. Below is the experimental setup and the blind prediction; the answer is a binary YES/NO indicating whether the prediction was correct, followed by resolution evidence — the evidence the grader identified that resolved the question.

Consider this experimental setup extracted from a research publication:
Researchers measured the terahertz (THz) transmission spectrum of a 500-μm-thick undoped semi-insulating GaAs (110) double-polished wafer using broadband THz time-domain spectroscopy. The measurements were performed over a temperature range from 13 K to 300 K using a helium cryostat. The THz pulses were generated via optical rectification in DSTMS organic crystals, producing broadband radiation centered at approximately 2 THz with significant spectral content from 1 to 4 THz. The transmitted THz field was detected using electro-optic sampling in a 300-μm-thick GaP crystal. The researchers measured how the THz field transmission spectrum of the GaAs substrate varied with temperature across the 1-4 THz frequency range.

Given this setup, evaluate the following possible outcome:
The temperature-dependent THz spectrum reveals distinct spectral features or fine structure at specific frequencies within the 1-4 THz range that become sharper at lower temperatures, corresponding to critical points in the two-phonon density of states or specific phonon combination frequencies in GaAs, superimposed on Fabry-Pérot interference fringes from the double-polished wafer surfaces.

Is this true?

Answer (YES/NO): NO